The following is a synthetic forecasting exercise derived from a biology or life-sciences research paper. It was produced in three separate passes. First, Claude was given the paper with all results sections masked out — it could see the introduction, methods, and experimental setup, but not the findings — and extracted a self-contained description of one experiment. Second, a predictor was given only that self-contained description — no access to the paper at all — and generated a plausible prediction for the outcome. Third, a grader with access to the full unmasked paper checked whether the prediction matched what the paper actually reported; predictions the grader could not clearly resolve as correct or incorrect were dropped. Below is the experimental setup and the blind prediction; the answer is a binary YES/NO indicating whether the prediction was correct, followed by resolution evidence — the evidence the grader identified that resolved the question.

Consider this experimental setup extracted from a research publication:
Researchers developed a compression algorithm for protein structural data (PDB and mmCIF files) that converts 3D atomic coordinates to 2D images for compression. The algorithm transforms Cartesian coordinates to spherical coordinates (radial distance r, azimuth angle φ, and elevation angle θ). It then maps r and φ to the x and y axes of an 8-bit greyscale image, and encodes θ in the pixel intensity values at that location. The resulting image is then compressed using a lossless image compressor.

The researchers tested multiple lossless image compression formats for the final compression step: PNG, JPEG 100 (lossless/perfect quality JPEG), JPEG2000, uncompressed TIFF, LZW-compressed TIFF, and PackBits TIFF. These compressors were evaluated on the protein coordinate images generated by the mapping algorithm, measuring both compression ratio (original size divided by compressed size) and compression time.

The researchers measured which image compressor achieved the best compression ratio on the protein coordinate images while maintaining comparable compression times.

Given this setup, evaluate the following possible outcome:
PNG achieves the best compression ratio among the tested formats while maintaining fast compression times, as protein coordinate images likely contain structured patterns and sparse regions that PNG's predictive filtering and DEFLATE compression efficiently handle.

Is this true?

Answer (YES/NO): YES